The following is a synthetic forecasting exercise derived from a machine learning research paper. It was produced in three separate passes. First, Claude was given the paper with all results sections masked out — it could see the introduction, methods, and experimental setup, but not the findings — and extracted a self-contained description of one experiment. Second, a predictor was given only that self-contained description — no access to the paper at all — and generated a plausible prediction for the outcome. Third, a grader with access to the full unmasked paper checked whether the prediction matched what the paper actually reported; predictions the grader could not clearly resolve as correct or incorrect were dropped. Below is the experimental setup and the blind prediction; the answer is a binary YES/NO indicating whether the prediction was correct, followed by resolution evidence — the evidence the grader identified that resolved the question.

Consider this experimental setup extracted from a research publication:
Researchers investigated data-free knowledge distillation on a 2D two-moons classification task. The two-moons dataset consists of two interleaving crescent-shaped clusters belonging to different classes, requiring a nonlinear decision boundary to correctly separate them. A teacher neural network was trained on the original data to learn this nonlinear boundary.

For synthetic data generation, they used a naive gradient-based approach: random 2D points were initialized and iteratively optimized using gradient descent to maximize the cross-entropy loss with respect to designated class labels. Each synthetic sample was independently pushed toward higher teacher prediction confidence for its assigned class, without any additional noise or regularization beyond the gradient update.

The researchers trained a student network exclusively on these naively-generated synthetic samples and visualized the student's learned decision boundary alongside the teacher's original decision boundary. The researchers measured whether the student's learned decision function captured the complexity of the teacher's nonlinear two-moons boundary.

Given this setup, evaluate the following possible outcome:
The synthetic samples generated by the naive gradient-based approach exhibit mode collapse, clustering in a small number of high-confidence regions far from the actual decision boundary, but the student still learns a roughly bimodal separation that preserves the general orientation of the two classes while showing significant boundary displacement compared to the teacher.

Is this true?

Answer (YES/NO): NO